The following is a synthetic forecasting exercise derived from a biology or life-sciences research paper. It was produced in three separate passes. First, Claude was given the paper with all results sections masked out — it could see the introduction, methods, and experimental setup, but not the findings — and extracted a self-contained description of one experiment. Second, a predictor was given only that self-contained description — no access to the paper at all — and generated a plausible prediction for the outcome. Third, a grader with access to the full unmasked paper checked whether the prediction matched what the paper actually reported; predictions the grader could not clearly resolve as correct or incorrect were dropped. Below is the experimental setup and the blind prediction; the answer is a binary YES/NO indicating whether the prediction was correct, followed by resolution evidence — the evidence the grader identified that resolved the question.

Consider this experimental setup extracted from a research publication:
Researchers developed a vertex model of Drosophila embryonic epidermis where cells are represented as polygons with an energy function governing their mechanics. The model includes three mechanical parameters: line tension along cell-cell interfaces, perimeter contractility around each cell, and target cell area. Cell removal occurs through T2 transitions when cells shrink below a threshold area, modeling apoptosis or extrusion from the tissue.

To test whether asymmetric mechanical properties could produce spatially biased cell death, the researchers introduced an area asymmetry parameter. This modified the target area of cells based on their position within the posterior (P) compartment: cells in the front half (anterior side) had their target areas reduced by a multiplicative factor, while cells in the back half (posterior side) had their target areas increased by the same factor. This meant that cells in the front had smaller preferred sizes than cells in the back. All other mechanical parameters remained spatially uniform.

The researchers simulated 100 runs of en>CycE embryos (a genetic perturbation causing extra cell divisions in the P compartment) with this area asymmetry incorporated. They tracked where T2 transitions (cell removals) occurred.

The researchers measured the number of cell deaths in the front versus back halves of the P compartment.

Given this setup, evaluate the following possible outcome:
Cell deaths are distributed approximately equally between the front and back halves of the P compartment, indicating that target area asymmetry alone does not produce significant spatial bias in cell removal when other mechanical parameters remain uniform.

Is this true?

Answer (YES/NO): NO